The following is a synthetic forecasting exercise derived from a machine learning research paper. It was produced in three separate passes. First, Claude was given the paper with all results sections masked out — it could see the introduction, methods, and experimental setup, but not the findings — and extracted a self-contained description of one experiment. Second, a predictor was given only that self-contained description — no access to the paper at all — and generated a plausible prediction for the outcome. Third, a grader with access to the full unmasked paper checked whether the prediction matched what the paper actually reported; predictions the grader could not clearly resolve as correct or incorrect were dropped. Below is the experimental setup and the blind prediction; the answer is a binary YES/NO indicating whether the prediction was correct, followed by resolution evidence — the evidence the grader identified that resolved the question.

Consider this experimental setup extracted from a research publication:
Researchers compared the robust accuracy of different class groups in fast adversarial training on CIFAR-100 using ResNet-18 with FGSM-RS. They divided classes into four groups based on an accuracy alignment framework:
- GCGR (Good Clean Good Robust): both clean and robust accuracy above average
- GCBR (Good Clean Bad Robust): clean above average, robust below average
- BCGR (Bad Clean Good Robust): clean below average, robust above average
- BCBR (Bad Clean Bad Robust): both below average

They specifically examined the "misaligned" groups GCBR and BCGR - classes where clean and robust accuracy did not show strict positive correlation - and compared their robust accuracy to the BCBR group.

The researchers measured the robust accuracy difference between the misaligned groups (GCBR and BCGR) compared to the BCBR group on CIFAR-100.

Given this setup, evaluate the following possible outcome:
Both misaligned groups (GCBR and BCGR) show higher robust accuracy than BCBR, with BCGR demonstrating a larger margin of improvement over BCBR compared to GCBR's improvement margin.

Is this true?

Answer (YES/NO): YES